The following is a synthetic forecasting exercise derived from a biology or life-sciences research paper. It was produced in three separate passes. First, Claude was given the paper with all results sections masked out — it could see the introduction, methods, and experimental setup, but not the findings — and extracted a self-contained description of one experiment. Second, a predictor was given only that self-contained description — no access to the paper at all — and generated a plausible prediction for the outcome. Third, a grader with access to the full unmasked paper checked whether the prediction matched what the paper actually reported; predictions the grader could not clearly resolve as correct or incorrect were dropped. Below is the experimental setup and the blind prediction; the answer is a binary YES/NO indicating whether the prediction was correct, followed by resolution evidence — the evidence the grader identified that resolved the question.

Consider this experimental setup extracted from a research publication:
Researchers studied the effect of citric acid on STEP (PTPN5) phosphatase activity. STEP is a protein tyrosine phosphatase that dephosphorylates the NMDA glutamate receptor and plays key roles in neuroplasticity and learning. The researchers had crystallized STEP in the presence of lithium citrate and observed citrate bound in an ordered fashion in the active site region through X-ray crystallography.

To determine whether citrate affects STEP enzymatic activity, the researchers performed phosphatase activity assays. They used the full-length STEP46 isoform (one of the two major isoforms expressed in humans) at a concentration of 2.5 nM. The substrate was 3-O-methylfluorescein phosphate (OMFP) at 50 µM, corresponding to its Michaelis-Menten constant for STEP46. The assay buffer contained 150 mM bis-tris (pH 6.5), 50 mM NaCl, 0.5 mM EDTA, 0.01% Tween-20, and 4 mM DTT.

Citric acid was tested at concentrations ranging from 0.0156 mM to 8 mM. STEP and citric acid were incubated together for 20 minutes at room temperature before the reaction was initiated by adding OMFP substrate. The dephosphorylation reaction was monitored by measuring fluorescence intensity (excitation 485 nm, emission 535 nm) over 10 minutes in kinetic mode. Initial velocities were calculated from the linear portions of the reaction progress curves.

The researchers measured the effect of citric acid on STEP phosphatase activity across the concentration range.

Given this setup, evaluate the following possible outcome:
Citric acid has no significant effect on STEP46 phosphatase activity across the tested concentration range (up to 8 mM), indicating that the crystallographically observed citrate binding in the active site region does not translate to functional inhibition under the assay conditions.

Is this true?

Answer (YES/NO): NO